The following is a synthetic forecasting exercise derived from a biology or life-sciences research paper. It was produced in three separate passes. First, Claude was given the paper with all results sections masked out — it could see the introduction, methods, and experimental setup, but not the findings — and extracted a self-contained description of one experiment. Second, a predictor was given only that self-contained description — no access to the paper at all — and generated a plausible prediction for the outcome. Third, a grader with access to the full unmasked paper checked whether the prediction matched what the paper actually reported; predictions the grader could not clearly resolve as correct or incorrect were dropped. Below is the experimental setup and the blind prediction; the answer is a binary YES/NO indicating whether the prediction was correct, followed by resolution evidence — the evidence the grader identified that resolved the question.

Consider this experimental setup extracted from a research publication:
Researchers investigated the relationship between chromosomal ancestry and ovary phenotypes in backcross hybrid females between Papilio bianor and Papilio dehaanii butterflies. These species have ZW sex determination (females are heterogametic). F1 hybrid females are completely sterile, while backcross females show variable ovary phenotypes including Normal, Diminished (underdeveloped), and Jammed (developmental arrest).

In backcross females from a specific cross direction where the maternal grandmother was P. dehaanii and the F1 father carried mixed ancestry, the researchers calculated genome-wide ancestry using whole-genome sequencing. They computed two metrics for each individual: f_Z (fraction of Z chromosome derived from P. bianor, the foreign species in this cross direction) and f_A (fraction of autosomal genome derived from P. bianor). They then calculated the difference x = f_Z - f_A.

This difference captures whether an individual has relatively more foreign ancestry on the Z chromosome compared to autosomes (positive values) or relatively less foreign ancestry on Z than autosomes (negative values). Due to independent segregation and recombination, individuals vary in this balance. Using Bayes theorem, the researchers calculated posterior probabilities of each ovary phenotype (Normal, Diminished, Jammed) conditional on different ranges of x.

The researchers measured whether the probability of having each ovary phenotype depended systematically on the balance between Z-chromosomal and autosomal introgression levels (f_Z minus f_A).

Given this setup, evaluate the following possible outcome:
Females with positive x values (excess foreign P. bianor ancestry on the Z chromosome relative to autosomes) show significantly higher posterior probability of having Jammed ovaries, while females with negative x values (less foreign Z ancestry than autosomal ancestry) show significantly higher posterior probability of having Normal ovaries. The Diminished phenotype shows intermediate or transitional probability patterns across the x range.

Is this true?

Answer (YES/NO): NO